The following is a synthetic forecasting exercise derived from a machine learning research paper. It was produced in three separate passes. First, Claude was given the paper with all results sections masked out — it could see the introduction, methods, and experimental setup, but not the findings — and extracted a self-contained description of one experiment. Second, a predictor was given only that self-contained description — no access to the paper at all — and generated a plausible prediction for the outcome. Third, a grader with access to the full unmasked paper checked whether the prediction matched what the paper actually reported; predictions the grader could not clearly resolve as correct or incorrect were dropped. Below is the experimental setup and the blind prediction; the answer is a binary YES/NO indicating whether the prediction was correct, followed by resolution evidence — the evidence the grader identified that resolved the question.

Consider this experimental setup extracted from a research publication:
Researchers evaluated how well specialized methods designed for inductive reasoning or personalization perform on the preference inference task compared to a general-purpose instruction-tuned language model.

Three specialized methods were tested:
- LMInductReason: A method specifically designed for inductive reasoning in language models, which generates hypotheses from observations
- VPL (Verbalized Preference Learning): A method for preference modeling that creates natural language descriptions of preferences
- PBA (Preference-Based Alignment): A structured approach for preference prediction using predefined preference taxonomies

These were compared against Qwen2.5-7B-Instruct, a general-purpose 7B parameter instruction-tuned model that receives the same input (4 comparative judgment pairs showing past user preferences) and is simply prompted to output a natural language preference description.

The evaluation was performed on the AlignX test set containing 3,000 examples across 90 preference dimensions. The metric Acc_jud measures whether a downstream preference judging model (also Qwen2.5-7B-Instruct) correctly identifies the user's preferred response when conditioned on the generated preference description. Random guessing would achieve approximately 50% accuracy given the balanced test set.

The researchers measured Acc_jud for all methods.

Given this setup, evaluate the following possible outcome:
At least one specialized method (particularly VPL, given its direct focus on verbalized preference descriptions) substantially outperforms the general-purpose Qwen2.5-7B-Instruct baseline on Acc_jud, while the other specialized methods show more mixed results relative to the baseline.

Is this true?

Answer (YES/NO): NO